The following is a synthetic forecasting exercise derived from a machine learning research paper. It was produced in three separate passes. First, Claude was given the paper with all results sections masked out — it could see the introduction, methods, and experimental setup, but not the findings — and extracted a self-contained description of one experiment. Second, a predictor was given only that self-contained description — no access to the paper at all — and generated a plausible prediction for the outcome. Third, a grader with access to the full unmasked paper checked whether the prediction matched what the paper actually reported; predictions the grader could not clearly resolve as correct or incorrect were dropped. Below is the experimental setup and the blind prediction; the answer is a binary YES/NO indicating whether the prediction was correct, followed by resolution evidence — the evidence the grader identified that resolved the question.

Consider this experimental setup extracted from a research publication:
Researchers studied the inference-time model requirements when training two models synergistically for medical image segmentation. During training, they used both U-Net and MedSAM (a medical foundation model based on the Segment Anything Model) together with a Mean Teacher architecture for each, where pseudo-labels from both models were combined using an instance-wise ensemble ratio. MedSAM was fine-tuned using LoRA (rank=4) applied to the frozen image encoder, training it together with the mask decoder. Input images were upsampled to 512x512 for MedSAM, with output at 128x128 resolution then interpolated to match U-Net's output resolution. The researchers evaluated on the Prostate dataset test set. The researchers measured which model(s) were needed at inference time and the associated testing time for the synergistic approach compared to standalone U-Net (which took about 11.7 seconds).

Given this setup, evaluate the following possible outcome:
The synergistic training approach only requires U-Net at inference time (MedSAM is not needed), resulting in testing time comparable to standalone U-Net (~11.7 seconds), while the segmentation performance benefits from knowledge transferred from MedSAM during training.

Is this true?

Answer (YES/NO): NO